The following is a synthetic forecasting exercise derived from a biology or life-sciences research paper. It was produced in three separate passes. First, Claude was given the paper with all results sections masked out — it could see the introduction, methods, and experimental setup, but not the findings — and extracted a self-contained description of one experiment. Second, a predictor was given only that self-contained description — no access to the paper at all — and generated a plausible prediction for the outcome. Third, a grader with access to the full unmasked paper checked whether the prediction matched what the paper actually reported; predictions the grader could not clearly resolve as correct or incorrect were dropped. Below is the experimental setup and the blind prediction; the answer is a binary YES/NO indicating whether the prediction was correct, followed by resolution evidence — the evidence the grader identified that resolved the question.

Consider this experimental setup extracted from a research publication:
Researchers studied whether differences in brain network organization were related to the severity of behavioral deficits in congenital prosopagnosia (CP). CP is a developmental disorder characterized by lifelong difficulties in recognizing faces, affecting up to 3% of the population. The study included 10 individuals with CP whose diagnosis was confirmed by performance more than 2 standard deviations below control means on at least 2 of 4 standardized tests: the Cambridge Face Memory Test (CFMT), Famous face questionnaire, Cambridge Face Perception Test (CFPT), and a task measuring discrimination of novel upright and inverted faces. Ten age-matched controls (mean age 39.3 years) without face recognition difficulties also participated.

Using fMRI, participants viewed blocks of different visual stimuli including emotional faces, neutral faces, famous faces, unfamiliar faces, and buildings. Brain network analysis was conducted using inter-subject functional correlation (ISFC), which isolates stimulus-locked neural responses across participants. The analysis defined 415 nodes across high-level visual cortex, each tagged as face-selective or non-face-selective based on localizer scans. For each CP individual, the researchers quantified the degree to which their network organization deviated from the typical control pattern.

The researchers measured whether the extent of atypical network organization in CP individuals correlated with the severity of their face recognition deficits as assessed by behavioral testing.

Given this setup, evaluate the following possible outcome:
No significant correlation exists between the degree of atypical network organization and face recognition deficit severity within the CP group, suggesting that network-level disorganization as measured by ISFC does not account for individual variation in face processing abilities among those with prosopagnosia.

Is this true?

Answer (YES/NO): NO